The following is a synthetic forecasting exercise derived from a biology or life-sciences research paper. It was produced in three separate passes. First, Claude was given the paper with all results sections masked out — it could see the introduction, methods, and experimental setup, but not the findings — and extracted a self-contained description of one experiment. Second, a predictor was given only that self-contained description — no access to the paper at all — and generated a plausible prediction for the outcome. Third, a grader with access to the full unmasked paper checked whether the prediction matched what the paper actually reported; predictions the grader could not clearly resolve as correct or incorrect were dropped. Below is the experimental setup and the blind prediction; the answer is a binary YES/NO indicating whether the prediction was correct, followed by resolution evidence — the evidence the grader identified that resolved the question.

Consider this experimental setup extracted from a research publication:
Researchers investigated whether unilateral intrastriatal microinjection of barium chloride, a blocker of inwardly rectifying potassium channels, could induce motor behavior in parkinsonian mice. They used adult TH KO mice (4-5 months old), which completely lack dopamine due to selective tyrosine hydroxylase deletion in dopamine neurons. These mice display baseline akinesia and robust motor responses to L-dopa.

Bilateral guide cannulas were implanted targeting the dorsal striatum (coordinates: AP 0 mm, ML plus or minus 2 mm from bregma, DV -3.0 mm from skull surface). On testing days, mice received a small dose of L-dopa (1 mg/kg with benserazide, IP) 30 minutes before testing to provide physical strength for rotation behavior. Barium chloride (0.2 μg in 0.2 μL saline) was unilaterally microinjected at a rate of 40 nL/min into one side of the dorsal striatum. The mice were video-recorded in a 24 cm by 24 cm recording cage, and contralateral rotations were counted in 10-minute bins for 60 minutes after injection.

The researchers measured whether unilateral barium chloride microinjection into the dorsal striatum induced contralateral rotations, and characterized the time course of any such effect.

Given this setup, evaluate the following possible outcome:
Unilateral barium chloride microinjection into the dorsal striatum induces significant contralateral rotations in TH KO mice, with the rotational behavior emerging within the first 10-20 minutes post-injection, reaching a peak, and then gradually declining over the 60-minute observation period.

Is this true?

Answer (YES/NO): YES